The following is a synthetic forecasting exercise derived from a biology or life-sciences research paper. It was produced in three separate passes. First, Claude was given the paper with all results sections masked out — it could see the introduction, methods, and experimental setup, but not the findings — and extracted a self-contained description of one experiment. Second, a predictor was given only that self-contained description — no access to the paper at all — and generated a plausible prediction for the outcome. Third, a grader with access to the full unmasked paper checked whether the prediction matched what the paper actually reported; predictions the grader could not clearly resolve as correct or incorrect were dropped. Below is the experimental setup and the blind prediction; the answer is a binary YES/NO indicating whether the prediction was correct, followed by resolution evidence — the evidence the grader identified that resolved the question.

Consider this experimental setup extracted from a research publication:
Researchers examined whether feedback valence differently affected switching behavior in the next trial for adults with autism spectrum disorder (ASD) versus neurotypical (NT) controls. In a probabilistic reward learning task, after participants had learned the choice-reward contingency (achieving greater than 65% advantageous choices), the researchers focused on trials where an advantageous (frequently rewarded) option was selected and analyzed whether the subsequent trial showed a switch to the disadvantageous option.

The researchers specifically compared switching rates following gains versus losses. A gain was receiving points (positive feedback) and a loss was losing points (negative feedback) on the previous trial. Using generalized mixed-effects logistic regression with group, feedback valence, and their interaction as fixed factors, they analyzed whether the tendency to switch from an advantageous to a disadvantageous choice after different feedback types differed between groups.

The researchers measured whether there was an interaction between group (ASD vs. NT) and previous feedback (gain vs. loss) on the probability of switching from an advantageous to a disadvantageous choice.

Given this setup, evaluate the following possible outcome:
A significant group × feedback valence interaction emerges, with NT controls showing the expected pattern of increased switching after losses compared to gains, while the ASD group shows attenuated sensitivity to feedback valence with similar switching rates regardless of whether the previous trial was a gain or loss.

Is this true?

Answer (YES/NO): NO